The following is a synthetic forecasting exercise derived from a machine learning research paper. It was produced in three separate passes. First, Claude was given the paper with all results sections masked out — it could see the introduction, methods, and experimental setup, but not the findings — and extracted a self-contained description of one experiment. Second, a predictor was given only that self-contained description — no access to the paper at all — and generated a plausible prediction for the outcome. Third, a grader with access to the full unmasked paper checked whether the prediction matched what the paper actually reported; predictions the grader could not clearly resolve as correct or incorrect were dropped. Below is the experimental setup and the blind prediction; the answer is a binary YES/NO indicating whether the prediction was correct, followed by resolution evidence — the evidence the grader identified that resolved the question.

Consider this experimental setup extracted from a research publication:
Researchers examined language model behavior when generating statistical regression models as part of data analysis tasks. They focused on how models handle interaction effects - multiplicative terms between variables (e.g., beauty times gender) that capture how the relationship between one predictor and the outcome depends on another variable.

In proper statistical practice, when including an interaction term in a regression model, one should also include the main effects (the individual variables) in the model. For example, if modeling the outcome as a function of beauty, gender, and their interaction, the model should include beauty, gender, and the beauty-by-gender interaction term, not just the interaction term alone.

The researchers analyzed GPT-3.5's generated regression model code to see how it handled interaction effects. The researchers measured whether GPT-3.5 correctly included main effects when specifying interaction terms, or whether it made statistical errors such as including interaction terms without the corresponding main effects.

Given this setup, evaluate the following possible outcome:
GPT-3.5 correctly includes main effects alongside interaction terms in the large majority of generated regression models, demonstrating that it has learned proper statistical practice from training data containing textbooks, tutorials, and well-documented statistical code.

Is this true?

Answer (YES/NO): NO